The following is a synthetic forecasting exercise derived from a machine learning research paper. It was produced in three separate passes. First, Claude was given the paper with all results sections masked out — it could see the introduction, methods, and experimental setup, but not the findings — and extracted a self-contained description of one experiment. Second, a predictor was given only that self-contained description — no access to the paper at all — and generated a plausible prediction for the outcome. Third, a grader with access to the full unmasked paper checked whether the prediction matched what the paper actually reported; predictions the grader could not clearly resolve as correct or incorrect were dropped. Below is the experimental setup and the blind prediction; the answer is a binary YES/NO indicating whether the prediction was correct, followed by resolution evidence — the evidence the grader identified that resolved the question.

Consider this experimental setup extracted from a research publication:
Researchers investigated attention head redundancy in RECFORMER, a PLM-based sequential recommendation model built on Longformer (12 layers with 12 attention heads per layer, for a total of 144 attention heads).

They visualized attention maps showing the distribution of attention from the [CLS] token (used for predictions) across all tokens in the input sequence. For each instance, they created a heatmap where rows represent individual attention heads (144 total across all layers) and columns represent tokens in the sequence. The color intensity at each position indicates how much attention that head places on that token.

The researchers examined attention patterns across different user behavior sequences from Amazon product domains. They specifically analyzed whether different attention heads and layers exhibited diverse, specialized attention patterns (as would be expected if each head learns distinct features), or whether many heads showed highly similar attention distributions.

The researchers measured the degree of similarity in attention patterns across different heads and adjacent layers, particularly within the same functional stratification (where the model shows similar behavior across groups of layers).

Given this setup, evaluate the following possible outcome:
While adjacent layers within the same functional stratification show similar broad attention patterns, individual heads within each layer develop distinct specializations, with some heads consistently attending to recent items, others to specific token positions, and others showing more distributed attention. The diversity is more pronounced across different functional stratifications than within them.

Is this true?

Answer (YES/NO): NO